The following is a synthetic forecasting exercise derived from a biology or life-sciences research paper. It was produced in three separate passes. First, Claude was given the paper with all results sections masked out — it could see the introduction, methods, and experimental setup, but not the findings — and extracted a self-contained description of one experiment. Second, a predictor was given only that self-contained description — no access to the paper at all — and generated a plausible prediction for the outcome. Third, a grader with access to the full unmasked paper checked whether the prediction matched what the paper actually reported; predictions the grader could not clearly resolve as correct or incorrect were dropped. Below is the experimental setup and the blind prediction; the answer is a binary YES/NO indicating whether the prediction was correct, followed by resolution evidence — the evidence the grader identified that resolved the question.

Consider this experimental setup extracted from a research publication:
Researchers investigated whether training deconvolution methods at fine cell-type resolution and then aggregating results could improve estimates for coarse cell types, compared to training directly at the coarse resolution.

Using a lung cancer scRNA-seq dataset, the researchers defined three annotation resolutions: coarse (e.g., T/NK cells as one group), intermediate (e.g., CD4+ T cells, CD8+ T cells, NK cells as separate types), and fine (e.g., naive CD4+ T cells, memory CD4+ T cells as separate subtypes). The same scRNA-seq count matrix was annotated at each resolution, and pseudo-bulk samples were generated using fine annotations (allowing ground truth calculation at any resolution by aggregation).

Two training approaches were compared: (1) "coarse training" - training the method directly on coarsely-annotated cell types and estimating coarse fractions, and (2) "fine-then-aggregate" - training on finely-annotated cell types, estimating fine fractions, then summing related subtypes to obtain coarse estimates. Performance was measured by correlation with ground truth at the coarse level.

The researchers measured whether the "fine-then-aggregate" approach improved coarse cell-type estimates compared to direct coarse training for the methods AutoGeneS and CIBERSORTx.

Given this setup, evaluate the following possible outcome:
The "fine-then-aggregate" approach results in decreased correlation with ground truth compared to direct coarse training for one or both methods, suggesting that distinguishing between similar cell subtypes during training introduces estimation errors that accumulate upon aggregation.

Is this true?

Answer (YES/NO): NO